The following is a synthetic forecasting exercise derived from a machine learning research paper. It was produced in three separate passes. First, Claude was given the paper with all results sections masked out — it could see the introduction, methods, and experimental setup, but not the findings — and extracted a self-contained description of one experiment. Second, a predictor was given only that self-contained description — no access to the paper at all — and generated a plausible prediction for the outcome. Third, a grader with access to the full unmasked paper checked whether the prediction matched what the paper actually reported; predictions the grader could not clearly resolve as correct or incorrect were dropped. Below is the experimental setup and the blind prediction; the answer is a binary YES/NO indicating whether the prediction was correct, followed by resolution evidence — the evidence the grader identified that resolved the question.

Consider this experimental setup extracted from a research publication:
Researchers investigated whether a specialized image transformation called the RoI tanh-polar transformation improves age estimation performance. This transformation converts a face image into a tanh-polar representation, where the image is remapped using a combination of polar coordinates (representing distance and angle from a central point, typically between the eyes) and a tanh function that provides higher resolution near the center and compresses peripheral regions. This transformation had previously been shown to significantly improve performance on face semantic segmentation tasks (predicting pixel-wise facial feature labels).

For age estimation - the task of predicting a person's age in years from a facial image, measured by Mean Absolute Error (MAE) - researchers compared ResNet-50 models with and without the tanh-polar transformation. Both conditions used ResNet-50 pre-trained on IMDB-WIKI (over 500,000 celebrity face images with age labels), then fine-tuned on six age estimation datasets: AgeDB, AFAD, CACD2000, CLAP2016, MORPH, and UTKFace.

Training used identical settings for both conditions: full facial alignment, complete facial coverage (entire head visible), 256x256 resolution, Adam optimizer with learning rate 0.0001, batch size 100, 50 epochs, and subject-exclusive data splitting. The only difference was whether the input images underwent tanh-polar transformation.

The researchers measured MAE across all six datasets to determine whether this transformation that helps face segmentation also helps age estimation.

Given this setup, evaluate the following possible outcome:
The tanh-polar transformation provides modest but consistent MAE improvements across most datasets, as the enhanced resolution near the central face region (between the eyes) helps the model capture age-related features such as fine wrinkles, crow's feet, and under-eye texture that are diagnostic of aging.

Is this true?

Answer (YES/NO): NO